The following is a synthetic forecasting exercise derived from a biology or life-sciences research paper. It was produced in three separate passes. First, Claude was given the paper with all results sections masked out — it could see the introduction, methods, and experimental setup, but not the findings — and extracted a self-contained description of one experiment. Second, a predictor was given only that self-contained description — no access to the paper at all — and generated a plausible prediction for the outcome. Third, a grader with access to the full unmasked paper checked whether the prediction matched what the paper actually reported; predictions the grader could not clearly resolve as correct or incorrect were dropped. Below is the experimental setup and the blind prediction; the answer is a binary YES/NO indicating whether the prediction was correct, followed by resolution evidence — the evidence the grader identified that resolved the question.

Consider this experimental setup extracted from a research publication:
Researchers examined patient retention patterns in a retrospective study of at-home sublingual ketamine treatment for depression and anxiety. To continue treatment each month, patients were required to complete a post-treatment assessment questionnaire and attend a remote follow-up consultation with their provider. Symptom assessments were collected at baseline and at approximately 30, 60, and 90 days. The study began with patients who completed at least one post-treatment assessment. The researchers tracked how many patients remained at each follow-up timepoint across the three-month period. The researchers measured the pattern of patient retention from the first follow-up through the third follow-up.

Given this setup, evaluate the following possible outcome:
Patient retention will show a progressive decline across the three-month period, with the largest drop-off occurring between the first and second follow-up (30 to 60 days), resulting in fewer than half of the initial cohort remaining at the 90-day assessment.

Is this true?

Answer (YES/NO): YES